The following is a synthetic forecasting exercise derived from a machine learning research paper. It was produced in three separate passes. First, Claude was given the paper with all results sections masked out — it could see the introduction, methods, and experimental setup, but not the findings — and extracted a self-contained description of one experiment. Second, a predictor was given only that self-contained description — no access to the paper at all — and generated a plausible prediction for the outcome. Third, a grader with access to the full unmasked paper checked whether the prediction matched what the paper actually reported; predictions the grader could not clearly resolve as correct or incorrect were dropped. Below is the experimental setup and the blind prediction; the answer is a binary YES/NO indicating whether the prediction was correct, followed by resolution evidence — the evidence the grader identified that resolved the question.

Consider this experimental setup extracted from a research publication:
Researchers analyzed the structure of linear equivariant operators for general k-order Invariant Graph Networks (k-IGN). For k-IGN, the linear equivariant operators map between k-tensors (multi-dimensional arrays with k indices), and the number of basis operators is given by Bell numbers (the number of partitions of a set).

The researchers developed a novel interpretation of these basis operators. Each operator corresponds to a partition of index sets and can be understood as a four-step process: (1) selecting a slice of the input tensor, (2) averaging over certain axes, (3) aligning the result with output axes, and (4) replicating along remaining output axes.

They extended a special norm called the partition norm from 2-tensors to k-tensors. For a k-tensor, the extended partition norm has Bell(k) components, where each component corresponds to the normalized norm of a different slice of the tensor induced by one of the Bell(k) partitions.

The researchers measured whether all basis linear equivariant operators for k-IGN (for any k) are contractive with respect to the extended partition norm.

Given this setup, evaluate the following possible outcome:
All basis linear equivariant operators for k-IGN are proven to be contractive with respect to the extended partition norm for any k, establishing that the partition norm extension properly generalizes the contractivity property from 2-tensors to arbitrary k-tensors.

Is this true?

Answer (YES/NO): YES